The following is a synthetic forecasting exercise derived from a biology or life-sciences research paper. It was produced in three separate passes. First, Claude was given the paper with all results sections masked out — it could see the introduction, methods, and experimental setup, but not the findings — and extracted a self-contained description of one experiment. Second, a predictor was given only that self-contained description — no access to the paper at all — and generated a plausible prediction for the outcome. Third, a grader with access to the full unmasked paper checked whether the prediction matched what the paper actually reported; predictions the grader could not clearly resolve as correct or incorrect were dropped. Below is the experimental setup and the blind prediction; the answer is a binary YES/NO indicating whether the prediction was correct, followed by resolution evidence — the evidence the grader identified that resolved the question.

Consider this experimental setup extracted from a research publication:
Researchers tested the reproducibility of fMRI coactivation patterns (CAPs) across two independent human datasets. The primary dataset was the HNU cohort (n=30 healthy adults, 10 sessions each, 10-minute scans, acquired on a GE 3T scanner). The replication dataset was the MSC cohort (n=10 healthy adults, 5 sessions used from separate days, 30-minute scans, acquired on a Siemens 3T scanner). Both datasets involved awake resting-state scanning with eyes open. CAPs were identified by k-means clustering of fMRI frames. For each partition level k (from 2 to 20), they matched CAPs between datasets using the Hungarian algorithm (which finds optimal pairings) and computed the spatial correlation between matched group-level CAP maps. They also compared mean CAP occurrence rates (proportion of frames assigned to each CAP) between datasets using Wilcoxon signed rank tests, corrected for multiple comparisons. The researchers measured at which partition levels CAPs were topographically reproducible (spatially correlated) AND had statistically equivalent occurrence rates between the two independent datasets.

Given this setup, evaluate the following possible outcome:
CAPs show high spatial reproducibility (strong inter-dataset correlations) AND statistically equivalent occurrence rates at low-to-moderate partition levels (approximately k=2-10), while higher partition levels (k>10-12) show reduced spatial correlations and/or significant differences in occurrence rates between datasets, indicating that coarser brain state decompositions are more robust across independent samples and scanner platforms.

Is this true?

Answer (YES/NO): NO